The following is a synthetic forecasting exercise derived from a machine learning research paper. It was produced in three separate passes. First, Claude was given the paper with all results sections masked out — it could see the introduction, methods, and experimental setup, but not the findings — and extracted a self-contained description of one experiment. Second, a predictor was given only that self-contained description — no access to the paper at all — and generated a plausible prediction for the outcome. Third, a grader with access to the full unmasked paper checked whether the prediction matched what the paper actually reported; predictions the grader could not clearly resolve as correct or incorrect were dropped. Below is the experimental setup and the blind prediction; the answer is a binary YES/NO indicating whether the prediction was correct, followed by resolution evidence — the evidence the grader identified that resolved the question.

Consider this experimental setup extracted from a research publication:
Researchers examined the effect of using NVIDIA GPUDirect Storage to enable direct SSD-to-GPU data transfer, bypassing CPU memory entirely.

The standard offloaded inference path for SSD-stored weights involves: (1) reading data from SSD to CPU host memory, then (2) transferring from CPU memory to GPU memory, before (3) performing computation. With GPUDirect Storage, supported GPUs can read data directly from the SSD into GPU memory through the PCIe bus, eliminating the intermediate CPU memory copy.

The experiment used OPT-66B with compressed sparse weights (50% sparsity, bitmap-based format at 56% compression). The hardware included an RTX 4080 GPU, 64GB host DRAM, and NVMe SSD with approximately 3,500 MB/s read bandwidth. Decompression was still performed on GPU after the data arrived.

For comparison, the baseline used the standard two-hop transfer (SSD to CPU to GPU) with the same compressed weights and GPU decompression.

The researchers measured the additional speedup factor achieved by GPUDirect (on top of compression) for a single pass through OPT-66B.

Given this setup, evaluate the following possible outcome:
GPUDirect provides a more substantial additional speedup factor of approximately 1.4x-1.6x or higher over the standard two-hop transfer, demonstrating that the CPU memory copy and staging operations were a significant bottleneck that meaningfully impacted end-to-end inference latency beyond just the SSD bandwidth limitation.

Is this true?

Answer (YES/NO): NO